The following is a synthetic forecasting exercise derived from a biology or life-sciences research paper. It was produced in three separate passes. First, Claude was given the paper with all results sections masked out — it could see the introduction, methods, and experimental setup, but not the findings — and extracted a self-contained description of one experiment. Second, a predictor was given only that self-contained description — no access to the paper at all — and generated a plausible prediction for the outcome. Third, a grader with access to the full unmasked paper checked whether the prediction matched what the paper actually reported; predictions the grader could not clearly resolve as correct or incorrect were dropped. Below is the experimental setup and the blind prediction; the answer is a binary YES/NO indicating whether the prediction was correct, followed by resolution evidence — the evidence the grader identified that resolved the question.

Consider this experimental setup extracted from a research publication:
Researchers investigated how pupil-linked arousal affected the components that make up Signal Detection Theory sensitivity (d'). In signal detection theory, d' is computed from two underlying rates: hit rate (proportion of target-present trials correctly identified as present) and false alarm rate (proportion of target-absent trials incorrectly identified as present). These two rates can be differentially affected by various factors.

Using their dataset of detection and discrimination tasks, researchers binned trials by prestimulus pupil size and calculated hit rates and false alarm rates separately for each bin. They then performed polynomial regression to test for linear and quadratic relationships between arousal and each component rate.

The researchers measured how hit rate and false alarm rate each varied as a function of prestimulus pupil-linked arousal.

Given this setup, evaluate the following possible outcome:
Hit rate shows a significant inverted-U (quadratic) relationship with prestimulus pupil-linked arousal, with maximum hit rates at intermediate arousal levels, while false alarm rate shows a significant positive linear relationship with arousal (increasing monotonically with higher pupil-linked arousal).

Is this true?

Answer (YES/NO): NO